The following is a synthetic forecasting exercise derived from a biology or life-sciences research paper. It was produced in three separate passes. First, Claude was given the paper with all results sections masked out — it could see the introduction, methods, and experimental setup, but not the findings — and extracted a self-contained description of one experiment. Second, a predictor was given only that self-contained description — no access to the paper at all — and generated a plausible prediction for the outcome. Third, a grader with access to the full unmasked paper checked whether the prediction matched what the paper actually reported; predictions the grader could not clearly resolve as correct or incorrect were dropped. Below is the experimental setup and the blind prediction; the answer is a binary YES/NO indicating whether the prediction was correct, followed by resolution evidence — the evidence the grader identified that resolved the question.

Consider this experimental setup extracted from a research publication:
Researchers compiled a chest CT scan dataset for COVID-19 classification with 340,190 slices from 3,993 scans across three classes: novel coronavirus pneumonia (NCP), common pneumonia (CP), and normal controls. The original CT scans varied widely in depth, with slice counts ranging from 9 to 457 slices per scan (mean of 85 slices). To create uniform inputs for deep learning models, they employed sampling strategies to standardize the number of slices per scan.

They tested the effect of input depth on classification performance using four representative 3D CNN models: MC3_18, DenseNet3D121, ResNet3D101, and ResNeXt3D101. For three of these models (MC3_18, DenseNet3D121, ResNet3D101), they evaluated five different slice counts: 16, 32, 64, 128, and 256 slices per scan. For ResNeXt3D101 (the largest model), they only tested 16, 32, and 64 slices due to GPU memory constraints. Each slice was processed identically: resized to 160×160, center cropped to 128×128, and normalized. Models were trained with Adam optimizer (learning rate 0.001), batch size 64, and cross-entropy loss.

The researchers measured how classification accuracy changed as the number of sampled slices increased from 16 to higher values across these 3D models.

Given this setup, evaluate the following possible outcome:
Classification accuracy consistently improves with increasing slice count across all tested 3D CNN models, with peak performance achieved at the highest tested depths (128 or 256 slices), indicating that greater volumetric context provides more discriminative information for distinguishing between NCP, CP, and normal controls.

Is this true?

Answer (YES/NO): NO